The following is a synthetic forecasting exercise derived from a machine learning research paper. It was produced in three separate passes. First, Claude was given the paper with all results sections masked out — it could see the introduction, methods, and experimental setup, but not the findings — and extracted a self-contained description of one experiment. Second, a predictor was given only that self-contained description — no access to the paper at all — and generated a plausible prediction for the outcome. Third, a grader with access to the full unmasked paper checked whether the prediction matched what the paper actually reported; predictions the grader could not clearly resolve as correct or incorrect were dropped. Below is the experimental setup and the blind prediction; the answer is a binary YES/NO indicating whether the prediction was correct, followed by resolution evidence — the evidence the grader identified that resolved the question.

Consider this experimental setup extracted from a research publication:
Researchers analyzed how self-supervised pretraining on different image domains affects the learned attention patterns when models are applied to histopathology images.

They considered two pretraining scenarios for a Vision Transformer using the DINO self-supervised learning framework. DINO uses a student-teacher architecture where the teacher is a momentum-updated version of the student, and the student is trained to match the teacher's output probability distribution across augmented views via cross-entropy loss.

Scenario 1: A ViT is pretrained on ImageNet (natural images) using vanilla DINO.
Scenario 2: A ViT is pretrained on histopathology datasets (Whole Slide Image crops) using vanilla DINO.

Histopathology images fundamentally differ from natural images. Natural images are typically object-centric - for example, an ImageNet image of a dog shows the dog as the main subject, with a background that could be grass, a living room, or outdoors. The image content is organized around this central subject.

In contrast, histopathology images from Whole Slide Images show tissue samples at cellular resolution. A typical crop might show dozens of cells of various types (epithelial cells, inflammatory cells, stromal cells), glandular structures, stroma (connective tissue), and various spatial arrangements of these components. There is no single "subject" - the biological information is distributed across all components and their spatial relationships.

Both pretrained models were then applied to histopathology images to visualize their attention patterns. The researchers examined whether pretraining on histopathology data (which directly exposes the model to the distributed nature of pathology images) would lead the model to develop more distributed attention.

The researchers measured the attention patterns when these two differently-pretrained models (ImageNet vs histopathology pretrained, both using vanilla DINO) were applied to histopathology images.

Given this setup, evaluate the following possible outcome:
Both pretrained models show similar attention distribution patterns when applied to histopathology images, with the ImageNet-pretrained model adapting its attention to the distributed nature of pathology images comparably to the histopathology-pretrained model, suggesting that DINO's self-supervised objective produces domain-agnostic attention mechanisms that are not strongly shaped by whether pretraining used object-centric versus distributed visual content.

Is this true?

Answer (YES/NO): NO